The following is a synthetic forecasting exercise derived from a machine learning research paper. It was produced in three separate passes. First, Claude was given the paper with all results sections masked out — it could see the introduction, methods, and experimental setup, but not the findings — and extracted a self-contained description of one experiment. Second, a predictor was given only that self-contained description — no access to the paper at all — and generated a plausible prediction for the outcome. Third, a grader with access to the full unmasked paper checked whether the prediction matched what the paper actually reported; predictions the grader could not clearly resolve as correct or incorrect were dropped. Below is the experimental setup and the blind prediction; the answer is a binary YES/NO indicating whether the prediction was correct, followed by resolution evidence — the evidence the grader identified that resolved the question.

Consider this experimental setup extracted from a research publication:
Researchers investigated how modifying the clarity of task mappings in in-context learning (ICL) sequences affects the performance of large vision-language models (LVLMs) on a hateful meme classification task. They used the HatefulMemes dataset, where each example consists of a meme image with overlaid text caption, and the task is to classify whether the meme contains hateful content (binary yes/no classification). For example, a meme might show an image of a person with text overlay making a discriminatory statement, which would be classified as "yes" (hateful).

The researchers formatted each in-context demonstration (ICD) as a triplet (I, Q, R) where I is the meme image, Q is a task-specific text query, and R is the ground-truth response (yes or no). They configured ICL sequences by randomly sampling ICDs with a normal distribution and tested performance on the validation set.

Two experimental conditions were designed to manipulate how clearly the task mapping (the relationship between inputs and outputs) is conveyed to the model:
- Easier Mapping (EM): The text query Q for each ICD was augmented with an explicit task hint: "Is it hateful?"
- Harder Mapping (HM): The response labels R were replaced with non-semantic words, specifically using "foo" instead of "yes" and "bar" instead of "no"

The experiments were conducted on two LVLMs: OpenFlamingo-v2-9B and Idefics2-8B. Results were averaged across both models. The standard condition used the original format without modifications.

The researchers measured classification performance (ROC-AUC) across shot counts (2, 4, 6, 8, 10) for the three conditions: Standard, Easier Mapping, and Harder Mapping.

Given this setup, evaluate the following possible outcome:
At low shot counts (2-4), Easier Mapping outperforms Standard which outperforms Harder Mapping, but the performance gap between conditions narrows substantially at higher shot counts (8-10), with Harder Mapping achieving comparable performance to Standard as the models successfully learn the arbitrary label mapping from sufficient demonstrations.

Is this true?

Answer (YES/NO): NO